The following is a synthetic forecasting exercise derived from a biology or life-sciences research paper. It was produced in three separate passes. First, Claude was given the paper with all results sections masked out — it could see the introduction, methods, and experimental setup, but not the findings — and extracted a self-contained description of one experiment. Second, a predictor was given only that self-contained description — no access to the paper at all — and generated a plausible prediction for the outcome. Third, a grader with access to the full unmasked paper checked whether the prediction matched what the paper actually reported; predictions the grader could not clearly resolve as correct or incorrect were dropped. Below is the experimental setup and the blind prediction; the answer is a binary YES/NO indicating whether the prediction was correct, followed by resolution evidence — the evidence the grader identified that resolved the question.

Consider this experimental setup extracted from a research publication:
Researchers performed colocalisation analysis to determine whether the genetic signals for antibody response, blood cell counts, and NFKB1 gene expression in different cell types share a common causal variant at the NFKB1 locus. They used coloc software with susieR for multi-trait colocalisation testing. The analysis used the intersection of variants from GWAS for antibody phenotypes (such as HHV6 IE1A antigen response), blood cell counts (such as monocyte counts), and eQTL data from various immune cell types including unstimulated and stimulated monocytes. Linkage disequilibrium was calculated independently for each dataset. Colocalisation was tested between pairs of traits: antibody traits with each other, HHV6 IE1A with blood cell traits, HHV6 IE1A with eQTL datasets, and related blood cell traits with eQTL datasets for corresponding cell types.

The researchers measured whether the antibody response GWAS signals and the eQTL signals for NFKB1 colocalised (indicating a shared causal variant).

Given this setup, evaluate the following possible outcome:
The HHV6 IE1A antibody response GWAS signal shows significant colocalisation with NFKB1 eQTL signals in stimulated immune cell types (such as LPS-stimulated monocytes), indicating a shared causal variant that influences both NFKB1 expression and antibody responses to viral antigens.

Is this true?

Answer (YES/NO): NO